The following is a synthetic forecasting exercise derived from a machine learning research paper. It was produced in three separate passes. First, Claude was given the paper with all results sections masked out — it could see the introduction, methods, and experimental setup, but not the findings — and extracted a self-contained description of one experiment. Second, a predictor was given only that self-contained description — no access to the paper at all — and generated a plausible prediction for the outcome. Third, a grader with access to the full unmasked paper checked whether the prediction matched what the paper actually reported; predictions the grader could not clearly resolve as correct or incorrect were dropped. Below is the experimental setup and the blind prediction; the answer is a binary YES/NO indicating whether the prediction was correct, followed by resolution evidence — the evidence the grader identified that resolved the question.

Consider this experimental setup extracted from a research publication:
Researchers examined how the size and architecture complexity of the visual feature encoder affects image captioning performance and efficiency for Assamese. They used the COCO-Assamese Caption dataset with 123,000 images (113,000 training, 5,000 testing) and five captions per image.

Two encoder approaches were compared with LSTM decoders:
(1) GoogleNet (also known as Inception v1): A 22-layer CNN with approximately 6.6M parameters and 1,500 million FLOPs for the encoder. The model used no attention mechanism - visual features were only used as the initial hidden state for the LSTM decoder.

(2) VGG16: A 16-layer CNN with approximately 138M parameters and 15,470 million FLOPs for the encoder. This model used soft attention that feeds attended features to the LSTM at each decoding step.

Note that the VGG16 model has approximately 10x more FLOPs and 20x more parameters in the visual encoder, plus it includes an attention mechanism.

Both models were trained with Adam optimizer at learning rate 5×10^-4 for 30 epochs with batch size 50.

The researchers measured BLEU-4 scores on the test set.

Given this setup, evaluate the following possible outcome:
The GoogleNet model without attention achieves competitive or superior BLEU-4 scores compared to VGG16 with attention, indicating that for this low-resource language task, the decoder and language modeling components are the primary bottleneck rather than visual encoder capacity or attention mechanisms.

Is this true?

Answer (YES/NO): NO